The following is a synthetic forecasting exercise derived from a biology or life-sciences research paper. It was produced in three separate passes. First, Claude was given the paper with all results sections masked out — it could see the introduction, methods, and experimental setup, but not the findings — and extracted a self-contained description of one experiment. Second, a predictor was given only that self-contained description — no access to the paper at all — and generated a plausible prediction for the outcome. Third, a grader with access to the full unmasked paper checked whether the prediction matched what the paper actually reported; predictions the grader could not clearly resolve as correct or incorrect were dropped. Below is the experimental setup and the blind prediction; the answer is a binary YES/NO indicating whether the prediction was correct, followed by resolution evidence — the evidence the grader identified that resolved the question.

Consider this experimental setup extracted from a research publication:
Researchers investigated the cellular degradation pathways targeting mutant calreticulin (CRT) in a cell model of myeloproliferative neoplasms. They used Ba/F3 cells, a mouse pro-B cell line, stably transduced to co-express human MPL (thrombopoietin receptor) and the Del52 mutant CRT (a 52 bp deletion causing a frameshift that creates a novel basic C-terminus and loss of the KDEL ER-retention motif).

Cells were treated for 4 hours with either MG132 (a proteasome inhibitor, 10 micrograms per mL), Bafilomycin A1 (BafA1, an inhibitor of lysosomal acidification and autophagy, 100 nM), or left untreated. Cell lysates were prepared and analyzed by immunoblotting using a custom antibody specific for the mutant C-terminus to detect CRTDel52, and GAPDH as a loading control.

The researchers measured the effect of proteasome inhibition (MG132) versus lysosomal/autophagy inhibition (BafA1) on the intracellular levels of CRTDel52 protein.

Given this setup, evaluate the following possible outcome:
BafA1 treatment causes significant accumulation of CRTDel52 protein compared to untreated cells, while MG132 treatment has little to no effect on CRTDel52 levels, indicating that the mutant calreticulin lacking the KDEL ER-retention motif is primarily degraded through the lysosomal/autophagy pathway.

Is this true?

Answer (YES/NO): NO